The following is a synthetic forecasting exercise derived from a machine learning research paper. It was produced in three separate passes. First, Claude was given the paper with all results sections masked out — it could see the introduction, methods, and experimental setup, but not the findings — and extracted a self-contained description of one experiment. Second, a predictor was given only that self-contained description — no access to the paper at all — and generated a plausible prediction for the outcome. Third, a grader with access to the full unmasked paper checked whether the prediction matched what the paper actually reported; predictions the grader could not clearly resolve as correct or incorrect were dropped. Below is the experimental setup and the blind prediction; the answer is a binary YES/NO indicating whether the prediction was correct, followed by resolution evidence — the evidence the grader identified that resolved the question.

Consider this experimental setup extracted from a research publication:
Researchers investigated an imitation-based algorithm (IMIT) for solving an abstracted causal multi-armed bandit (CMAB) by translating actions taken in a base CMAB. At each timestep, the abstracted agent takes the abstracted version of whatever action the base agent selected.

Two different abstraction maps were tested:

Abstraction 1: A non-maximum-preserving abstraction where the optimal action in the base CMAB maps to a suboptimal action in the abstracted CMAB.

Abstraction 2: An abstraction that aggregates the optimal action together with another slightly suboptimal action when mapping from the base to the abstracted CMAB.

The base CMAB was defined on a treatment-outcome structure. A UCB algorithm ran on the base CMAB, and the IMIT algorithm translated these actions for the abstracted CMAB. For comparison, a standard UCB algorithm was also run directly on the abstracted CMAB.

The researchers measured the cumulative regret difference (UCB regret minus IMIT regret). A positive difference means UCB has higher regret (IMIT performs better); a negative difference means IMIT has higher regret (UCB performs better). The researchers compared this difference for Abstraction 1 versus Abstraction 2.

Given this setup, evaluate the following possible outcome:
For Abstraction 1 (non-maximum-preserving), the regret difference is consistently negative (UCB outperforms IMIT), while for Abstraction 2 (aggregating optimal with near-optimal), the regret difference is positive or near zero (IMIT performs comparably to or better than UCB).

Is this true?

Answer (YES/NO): YES